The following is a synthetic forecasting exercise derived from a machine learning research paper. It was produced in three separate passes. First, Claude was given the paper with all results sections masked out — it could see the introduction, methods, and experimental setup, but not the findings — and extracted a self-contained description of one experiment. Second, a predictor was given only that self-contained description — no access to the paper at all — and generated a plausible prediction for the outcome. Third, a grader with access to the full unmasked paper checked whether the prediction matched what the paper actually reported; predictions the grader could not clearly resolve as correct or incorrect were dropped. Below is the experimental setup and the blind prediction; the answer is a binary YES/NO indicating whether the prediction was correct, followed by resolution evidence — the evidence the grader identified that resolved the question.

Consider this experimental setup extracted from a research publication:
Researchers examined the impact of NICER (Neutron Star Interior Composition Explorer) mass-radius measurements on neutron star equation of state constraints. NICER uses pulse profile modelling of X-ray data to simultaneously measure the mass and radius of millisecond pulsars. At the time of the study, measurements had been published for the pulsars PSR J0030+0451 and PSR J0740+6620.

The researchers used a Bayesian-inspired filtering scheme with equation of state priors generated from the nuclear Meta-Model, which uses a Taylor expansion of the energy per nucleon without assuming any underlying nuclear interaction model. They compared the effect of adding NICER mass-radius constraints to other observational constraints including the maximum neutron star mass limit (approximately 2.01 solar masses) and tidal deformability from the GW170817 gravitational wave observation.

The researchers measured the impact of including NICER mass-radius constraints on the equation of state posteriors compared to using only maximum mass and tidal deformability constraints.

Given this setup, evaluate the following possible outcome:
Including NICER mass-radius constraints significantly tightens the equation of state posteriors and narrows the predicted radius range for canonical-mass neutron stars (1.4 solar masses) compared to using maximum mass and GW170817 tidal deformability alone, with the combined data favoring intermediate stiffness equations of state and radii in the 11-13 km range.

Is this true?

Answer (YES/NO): NO